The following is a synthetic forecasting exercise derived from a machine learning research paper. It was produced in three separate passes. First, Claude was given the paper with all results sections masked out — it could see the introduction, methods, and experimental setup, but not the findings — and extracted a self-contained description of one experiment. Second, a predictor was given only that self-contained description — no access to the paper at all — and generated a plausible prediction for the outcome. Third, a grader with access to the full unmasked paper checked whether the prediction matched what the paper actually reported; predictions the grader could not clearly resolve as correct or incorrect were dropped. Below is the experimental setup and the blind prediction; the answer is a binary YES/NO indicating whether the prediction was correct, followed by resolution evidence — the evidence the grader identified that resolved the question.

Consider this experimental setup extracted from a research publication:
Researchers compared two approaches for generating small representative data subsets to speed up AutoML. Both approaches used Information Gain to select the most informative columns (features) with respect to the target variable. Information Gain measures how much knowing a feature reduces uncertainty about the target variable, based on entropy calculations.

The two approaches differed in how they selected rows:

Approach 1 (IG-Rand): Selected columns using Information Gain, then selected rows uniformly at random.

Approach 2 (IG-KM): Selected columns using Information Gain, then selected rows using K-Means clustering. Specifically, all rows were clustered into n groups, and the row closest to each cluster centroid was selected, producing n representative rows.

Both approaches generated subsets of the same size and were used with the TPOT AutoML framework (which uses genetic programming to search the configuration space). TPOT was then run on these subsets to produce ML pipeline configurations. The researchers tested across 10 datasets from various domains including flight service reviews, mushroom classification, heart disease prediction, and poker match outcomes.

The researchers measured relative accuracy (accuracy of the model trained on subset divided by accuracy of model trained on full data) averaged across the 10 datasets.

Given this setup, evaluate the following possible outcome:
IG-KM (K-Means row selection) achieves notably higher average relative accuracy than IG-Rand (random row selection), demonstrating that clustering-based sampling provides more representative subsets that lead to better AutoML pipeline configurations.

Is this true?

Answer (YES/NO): YES